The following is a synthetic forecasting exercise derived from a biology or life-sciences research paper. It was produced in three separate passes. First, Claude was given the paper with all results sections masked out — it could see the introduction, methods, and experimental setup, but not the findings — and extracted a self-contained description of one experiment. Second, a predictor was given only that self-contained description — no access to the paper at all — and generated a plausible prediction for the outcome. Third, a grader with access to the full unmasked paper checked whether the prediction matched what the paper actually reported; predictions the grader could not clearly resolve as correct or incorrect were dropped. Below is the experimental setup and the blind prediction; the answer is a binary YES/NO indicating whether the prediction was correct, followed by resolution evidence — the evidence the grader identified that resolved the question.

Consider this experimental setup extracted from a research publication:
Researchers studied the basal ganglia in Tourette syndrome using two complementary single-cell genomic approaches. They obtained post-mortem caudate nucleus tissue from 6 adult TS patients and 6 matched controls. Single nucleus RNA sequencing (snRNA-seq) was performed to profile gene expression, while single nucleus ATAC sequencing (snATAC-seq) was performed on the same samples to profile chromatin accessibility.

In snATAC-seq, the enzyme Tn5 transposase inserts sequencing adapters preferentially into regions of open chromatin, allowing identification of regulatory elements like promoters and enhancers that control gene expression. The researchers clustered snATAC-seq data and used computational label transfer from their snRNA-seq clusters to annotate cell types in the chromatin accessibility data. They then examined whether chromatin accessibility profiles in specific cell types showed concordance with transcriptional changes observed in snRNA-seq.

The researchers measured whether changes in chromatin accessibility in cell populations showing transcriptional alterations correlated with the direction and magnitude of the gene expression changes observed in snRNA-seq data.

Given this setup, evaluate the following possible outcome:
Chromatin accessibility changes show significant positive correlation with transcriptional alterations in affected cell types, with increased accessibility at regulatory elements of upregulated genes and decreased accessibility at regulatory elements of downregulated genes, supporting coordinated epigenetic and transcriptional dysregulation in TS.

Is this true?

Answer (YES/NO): YES